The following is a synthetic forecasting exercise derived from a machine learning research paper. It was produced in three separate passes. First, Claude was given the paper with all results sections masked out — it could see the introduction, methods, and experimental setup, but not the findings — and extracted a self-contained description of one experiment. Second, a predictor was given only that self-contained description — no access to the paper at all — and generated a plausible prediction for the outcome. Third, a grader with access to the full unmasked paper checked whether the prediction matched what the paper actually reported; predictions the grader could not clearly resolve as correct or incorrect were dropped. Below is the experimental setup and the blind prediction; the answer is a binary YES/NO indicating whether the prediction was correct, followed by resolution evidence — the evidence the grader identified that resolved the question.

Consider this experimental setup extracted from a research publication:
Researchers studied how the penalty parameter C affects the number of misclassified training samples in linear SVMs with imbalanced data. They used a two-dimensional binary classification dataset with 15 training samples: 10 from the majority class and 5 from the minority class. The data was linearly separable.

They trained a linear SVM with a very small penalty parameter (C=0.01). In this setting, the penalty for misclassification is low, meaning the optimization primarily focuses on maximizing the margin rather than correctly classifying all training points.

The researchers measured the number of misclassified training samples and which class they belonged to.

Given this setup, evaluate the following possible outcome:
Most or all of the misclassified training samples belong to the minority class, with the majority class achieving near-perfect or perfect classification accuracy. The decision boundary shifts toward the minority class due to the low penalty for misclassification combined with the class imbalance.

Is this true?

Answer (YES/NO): YES